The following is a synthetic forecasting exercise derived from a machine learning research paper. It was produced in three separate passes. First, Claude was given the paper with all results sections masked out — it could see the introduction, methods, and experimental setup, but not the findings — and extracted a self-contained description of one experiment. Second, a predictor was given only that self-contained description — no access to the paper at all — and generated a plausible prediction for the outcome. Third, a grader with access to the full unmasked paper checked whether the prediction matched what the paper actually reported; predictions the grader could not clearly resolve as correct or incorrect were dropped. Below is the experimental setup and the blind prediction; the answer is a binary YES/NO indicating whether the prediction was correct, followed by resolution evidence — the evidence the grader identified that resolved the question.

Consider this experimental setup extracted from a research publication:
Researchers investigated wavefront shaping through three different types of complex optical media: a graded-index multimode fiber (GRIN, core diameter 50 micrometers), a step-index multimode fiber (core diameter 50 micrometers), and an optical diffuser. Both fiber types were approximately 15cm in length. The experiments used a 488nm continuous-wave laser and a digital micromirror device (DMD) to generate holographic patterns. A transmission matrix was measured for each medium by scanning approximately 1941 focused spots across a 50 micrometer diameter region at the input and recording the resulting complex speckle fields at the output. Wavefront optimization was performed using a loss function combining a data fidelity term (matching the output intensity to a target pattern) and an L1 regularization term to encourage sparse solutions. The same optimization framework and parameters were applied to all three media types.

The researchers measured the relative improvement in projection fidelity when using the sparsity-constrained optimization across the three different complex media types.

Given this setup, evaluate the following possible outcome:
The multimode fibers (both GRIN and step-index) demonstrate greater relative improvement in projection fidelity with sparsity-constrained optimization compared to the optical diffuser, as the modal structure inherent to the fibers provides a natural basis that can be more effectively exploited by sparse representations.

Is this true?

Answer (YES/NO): NO